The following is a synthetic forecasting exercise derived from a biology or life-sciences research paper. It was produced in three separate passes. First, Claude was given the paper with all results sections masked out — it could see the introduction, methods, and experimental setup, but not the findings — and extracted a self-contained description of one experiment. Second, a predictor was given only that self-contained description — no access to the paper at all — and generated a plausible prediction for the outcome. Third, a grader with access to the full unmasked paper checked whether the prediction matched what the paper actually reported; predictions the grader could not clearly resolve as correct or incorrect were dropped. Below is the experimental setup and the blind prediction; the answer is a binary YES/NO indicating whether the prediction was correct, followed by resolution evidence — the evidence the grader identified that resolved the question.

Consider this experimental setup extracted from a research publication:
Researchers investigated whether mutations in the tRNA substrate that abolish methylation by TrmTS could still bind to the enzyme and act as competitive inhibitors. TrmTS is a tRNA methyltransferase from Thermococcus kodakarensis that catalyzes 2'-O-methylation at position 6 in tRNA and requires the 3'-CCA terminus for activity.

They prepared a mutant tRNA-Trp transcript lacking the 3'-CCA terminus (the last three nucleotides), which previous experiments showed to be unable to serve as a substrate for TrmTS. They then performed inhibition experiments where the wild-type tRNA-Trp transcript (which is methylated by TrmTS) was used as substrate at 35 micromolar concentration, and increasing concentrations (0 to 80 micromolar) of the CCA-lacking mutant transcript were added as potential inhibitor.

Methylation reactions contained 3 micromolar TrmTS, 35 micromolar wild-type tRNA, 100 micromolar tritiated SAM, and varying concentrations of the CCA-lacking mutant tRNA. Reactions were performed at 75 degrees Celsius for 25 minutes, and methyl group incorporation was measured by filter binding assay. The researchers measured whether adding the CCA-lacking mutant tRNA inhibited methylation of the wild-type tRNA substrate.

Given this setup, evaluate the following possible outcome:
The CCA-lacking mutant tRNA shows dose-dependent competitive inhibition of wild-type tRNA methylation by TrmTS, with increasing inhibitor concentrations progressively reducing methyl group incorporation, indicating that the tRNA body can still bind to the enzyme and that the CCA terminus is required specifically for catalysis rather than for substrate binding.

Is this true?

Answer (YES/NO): NO